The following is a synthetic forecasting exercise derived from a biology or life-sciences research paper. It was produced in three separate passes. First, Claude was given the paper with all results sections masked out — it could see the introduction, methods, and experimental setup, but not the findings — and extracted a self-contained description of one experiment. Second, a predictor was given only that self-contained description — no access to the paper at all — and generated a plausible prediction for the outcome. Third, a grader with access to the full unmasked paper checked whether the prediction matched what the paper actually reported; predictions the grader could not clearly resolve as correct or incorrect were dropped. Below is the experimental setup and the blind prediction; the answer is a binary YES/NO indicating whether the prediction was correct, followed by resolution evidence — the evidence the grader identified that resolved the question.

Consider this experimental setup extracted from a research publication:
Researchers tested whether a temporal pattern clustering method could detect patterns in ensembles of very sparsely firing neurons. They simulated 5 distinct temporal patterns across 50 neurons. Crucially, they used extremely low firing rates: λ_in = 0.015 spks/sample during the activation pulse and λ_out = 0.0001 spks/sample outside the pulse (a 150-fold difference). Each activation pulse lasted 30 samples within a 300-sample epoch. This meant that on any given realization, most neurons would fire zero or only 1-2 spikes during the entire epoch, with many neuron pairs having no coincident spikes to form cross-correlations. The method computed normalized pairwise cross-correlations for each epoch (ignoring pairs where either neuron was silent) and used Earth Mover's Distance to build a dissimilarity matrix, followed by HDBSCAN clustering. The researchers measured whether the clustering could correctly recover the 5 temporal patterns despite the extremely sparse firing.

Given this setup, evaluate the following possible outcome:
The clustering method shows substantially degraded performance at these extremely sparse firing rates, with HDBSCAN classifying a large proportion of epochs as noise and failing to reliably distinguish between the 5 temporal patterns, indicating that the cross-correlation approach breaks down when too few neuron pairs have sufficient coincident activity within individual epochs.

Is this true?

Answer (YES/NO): NO